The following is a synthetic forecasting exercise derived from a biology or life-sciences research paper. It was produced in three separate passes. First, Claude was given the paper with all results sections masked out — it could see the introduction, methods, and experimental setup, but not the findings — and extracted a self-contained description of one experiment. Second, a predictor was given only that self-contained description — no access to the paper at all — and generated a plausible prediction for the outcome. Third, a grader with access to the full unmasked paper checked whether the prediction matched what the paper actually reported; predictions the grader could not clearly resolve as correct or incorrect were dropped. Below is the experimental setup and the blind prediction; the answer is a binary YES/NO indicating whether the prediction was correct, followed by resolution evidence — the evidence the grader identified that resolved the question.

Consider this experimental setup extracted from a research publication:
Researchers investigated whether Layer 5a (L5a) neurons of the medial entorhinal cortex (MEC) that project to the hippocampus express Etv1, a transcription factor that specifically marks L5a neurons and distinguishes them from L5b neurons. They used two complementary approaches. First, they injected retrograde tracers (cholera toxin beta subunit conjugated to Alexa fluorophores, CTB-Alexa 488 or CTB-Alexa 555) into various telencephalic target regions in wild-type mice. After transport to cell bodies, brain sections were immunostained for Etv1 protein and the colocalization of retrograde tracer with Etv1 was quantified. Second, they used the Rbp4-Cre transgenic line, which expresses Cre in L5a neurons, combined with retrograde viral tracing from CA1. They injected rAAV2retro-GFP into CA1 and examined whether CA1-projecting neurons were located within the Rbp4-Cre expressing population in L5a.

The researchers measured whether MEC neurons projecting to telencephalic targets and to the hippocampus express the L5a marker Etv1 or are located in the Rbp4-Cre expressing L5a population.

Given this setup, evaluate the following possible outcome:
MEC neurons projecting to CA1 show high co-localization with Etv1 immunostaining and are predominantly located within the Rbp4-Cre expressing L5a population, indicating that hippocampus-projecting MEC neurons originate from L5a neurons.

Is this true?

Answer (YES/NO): YES